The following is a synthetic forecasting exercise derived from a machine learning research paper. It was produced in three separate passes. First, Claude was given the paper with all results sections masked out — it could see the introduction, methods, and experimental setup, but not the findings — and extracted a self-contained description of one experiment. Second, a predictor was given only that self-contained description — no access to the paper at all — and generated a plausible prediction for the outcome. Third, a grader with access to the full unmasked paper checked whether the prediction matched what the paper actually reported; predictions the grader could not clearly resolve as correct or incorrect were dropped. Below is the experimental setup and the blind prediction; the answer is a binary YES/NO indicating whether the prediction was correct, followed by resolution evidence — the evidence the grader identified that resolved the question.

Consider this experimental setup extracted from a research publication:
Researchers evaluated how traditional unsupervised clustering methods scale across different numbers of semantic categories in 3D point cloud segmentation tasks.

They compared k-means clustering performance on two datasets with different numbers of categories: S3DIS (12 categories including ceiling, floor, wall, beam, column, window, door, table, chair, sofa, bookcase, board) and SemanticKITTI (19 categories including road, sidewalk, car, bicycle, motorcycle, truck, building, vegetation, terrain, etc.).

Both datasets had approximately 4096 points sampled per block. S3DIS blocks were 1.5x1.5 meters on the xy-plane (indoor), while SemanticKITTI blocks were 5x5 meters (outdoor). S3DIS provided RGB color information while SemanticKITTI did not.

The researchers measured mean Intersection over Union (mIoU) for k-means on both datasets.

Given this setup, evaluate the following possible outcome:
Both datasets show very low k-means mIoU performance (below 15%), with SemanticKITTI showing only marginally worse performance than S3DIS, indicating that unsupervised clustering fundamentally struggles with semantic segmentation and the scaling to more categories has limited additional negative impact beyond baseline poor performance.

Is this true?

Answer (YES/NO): NO